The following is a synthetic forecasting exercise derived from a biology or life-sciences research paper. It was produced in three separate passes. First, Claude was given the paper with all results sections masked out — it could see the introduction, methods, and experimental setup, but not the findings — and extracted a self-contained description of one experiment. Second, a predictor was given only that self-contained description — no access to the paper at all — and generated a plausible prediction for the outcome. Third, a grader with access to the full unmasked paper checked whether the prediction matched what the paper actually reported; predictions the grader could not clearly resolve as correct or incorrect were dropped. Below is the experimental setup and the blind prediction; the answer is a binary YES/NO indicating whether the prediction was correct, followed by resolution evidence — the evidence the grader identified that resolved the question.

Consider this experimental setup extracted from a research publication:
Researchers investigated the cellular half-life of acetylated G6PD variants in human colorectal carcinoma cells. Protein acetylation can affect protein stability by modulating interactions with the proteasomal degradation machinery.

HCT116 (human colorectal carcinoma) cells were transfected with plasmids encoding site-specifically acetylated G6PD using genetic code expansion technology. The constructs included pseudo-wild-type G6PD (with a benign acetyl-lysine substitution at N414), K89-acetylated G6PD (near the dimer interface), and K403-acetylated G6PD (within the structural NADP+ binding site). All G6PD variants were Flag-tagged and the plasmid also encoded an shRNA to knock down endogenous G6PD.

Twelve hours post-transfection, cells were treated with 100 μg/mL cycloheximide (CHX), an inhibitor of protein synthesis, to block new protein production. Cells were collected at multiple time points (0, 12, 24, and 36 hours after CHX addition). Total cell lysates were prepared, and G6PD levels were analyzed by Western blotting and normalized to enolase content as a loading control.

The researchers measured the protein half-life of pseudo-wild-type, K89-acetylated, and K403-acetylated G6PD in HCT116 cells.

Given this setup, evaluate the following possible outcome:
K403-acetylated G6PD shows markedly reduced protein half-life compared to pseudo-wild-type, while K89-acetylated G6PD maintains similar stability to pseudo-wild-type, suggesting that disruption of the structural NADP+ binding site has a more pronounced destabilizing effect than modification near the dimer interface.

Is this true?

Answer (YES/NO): YES